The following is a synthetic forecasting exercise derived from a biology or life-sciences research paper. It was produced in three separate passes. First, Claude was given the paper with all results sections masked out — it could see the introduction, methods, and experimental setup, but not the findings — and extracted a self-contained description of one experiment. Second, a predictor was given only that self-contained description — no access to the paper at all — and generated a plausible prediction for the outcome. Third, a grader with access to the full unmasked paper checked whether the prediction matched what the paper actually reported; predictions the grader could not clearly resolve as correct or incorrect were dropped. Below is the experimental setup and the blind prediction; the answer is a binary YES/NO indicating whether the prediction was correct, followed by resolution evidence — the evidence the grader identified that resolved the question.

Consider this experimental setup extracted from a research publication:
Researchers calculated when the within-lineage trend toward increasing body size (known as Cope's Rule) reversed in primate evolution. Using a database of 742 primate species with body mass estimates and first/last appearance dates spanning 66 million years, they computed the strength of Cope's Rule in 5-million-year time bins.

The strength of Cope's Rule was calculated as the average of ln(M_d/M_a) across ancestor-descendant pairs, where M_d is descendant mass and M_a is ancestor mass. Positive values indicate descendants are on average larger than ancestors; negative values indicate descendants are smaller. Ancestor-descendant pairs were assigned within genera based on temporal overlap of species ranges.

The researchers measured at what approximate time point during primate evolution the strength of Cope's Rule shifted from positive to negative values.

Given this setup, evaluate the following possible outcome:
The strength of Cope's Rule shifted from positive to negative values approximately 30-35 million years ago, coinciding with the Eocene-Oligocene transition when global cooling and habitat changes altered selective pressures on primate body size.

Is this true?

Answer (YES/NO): NO